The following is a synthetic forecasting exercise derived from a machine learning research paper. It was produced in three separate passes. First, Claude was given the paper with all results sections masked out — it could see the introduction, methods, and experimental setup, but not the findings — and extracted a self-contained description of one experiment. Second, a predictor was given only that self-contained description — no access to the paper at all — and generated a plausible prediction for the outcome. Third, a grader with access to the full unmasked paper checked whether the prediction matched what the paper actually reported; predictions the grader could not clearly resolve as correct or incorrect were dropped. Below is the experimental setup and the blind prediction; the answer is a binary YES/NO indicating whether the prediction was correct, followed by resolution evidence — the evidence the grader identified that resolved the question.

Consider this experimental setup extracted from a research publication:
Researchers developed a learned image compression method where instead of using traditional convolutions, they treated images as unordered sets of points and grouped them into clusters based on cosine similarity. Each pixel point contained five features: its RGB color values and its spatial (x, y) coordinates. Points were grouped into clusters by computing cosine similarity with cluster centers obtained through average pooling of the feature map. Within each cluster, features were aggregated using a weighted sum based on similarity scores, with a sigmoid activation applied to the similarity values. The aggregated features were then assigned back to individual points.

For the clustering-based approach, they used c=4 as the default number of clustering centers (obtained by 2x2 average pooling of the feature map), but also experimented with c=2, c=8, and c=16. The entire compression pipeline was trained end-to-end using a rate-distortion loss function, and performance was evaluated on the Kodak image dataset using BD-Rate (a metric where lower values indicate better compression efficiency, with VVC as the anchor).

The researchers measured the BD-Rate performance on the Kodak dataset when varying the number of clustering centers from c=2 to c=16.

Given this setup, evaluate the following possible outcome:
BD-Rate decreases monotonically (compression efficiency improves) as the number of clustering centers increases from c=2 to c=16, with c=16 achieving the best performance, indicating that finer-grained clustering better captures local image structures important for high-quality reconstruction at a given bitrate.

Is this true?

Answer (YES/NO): NO